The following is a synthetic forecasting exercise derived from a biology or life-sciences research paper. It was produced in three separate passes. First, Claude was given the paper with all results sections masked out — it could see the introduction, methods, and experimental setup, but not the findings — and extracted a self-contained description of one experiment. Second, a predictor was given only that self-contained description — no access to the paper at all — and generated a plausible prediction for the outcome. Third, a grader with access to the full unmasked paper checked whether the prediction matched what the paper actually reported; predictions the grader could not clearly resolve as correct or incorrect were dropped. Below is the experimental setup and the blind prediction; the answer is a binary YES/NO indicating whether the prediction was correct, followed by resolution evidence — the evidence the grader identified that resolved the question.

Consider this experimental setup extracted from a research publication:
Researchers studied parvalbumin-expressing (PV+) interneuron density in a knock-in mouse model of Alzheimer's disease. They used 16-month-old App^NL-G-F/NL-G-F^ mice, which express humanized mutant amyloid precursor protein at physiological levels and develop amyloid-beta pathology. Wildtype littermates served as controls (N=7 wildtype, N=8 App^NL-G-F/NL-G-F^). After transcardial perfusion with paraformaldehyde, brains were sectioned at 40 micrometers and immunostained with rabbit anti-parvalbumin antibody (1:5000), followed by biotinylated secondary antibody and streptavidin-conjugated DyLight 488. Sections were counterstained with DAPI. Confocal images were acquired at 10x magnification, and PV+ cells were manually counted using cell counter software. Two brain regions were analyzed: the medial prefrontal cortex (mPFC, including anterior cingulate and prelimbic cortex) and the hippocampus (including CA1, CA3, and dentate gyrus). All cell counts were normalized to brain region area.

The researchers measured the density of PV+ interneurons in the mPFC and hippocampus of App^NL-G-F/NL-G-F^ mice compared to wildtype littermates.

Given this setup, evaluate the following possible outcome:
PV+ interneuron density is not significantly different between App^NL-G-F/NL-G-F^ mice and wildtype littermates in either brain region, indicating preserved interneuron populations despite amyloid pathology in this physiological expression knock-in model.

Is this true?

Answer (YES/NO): NO